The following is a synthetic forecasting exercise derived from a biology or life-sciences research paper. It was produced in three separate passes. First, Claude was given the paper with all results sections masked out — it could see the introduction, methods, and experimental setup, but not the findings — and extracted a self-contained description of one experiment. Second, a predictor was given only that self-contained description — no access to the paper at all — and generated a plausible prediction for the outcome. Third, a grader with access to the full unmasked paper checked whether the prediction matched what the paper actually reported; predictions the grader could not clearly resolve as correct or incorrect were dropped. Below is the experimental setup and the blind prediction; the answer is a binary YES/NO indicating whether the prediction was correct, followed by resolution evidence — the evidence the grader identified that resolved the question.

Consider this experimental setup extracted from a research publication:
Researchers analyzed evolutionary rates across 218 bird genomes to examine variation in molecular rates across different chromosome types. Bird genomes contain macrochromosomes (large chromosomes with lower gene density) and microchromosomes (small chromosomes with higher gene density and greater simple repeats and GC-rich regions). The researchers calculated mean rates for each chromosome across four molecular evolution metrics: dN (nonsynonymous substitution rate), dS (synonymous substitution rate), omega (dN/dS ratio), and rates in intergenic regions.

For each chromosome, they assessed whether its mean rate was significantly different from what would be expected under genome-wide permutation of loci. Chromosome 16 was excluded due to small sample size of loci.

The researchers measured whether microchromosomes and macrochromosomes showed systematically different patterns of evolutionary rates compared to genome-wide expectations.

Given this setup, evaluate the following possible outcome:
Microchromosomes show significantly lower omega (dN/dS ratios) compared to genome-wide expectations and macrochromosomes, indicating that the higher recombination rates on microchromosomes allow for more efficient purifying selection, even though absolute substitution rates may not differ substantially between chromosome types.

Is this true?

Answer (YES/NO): NO